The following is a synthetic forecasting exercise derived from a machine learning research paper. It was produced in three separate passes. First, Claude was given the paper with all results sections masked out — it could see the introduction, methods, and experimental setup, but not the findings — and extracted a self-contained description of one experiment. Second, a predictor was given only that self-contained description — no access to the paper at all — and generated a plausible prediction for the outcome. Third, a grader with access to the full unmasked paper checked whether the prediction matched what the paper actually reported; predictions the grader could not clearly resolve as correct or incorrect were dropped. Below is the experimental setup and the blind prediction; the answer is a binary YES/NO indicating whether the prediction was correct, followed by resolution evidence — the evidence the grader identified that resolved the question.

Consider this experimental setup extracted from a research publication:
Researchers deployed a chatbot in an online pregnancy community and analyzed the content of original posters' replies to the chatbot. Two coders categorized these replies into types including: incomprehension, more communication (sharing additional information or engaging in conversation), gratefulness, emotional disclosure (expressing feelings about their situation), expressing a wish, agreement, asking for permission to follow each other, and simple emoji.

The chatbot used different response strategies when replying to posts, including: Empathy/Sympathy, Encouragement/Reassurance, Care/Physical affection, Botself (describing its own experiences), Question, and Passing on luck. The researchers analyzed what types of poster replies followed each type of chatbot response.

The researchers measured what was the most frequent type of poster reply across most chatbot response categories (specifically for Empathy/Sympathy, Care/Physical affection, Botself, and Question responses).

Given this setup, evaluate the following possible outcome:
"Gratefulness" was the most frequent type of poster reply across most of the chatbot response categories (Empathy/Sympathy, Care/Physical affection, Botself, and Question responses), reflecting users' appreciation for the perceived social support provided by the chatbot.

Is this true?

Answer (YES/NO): NO